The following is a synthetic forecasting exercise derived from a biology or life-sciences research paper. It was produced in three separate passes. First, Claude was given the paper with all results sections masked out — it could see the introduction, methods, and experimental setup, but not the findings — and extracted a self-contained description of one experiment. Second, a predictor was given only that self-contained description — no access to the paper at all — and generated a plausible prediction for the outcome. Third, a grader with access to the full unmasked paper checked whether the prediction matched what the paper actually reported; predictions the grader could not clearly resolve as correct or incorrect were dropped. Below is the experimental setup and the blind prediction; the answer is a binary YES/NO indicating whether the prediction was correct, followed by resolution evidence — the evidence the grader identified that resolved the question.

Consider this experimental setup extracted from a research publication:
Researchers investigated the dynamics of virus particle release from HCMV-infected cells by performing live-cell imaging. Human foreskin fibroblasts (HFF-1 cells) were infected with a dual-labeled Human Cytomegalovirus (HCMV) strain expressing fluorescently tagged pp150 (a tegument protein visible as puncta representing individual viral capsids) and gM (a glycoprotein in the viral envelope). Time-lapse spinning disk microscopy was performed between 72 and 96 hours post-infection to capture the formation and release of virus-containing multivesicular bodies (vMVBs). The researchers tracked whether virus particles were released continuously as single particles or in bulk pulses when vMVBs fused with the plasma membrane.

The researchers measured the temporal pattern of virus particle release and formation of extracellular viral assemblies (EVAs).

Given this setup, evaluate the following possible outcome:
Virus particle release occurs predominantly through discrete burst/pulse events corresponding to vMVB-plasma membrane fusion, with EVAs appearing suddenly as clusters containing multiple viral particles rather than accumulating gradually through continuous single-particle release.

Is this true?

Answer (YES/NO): YES